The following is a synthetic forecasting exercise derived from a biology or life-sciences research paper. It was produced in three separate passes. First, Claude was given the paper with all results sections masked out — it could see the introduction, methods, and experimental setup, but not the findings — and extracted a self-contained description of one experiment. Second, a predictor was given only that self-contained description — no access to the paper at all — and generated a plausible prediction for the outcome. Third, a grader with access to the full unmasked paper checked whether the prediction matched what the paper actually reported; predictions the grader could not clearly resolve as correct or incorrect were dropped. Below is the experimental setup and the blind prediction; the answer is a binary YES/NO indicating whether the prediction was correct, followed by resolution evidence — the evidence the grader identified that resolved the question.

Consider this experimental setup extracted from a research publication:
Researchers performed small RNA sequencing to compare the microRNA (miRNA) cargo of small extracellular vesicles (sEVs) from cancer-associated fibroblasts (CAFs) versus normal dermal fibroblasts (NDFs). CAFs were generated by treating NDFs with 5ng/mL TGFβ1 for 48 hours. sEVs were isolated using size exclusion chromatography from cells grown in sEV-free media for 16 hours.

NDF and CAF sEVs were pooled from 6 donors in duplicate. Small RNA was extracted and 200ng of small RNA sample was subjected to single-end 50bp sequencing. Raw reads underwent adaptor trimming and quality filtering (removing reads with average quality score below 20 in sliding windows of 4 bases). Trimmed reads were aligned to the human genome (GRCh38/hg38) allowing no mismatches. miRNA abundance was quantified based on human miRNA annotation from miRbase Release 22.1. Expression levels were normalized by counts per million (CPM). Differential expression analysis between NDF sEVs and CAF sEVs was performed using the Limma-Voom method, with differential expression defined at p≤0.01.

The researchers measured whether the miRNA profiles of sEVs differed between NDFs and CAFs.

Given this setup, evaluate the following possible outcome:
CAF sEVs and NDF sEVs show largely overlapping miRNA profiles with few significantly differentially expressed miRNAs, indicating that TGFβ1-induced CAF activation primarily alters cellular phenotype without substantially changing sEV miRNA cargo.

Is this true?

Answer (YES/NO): NO